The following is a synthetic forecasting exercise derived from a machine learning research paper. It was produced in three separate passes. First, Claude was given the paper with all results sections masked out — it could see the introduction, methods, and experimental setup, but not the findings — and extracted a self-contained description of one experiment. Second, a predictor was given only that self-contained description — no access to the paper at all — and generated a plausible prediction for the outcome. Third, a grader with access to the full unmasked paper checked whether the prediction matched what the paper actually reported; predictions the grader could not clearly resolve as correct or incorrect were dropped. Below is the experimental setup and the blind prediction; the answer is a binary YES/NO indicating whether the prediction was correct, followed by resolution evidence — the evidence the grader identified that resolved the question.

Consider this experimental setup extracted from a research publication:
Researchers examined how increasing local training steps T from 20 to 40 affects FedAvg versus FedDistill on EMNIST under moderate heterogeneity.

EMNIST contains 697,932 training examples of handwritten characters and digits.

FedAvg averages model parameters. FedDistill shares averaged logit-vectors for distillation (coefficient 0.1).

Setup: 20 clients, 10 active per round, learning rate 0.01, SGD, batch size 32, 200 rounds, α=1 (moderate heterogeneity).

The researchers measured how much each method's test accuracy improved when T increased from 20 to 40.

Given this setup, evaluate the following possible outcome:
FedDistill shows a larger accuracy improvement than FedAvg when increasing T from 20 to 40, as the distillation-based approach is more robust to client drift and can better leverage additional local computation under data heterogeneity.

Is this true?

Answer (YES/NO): NO